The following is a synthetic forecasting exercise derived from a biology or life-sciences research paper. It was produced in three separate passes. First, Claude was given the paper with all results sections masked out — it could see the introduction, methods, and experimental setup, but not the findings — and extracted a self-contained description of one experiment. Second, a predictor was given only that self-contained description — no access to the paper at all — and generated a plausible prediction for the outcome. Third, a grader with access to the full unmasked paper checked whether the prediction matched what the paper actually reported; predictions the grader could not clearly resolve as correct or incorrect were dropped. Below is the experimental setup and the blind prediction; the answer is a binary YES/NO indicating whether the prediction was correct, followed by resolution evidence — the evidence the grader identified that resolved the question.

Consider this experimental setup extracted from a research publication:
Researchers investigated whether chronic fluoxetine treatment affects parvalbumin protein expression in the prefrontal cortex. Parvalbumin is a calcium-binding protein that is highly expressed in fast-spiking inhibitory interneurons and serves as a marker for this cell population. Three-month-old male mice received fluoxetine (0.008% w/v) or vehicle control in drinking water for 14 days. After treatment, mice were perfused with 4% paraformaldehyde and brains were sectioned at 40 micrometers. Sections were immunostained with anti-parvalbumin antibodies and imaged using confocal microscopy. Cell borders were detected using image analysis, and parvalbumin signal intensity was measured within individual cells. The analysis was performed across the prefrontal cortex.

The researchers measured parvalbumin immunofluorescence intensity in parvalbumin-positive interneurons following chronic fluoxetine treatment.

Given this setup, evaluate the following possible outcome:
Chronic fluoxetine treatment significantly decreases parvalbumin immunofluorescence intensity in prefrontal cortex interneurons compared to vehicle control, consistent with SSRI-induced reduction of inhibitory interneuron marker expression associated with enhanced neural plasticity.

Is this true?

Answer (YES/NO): NO